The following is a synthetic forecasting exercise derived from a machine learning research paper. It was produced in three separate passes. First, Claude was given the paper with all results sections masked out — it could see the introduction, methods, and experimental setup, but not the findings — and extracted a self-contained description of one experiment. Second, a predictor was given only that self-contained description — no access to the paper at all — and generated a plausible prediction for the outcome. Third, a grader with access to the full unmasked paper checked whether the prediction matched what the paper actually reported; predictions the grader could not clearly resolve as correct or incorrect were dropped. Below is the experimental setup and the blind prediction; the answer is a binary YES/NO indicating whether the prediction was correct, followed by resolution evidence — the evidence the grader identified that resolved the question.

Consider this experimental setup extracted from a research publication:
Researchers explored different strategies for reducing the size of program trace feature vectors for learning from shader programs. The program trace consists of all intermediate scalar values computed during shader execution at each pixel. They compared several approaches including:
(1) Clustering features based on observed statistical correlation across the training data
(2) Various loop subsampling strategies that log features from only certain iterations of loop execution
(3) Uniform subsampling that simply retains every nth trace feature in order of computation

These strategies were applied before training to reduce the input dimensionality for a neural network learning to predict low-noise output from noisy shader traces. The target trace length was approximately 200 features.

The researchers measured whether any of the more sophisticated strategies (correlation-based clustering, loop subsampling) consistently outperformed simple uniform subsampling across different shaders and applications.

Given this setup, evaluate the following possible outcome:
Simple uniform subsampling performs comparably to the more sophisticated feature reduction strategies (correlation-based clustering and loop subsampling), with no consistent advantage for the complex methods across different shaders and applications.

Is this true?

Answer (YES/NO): YES